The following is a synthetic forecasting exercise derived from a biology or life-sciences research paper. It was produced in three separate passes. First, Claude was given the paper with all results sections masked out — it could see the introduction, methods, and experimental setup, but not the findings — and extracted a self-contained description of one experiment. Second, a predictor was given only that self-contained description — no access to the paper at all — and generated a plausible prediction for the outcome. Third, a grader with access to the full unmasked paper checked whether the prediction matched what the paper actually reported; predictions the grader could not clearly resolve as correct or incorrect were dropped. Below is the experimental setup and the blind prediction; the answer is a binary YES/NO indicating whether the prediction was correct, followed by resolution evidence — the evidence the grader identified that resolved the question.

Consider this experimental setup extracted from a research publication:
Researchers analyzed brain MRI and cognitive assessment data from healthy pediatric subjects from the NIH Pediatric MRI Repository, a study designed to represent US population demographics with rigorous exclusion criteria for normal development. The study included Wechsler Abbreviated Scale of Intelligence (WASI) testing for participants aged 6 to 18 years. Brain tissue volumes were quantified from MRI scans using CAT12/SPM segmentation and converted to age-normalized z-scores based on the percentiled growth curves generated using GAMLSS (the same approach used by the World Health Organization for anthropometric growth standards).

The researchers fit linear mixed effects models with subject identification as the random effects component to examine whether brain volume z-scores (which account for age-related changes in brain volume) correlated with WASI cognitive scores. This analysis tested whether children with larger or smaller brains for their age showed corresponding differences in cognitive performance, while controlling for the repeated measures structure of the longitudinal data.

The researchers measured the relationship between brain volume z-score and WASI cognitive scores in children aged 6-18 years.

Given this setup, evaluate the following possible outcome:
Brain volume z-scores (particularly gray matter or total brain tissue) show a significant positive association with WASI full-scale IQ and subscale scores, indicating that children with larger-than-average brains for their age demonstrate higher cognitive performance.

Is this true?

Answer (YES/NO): YES